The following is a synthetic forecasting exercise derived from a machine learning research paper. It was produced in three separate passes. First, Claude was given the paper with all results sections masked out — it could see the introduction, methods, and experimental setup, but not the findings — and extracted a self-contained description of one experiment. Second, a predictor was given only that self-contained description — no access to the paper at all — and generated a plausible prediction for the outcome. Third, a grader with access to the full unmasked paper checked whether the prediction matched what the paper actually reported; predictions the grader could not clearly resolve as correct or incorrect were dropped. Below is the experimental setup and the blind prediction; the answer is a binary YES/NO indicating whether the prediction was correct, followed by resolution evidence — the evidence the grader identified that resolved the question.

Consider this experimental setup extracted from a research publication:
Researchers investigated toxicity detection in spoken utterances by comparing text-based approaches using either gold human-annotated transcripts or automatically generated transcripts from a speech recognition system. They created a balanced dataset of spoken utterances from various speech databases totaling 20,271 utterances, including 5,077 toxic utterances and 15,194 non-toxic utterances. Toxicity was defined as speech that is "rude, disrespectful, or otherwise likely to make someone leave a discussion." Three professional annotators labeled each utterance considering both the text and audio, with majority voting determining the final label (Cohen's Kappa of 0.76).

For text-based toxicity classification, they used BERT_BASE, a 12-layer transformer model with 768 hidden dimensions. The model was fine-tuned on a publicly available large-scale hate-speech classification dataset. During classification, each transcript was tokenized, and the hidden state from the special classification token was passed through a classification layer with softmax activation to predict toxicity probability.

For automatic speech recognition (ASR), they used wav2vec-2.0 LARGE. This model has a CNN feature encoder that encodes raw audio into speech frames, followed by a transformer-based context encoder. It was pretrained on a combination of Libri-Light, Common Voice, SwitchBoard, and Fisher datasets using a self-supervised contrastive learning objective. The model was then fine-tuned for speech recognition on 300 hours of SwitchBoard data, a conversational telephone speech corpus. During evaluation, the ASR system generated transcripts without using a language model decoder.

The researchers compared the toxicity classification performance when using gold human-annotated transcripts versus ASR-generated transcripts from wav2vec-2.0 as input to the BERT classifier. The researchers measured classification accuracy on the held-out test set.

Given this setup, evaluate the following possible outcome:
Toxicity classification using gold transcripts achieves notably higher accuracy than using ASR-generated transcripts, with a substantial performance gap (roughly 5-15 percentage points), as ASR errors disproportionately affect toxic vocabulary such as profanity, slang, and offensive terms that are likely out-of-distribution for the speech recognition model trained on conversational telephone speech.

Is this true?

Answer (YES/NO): YES